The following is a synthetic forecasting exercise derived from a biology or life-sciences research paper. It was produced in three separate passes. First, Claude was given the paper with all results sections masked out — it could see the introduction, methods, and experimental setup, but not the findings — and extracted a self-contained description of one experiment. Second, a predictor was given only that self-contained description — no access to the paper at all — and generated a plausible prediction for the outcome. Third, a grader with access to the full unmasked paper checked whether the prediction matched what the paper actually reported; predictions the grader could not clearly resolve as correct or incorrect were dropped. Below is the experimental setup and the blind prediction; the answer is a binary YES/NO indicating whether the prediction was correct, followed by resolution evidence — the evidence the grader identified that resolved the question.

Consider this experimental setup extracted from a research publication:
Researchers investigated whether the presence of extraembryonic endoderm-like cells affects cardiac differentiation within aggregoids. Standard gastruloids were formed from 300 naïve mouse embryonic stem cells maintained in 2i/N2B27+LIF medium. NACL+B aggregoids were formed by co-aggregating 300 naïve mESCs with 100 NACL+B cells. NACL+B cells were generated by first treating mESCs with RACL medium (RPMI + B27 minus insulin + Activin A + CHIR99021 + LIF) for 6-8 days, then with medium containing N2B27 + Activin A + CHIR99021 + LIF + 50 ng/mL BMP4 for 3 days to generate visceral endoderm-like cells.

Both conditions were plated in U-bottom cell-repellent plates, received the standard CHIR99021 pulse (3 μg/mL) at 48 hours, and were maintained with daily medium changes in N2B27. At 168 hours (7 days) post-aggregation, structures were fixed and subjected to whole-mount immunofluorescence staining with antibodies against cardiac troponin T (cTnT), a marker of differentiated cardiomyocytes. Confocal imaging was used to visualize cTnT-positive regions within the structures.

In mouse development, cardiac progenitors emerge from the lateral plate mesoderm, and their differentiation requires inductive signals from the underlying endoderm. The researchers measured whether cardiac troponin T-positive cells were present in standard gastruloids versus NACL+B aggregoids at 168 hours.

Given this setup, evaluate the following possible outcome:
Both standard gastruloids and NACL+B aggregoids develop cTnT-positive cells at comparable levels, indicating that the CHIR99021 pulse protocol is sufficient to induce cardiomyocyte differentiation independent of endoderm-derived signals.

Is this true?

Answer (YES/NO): NO